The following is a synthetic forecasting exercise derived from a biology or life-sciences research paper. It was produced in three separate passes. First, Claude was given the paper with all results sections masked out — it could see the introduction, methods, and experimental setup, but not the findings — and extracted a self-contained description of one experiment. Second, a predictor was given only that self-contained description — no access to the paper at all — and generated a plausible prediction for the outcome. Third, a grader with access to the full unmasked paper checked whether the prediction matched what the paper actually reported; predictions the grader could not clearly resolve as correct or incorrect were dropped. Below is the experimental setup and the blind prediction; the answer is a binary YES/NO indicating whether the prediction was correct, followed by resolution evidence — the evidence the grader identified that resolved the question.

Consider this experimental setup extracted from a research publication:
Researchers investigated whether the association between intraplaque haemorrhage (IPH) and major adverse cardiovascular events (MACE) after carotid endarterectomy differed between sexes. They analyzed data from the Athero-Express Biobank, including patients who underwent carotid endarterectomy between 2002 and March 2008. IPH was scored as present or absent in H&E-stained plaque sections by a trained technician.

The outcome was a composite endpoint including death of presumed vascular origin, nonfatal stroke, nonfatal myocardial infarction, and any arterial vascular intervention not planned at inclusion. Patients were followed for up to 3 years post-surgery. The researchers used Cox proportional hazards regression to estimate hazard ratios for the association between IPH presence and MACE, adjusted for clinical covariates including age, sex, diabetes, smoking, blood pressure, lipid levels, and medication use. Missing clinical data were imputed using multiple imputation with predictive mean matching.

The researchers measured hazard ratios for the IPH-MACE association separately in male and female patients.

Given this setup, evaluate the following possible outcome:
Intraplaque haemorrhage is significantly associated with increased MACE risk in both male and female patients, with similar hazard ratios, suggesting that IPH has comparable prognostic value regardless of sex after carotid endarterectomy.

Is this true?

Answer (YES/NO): NO